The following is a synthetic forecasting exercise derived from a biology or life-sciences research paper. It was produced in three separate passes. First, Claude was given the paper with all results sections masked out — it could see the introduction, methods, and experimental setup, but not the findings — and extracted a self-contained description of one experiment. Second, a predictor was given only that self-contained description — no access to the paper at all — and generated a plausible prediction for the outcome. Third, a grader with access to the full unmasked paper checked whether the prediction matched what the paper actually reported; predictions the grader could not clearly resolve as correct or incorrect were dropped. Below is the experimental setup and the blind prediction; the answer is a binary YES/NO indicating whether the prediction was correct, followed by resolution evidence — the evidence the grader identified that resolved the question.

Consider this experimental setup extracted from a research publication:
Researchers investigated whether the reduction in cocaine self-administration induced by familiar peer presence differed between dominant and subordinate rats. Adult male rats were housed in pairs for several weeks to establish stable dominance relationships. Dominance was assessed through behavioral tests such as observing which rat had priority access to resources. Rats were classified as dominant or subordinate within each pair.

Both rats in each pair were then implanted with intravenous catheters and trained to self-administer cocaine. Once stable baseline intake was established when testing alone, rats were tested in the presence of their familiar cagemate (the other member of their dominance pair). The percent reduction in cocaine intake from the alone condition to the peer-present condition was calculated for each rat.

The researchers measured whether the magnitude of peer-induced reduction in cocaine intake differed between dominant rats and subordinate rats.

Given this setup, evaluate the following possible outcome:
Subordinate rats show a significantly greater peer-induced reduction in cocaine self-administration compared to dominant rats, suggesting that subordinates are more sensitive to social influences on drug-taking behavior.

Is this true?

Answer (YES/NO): NO